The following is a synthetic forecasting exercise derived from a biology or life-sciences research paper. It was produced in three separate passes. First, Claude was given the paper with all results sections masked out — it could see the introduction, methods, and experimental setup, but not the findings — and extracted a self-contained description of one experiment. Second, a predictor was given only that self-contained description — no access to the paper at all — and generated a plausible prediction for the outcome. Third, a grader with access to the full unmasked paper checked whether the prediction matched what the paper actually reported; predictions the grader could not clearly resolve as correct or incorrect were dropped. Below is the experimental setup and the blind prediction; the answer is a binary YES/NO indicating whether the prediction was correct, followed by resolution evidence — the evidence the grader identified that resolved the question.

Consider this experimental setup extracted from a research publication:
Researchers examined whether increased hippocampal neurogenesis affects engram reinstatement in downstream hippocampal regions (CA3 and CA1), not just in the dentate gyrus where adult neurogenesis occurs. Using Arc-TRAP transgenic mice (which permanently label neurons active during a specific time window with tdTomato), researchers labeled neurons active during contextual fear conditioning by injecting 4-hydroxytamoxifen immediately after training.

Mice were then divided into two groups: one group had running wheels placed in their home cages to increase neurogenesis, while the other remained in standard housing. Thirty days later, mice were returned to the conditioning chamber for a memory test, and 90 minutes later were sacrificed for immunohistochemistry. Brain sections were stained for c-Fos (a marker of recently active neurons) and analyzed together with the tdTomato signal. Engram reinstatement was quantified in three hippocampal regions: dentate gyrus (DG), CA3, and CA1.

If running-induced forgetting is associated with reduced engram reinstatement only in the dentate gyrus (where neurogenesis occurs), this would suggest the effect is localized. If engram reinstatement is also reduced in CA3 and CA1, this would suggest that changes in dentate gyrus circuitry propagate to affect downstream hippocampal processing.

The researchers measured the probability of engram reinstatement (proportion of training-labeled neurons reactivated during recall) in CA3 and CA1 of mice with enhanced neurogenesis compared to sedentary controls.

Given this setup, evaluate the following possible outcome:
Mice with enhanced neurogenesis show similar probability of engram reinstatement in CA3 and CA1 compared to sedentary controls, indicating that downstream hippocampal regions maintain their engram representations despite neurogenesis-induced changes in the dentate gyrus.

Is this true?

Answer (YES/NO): NO